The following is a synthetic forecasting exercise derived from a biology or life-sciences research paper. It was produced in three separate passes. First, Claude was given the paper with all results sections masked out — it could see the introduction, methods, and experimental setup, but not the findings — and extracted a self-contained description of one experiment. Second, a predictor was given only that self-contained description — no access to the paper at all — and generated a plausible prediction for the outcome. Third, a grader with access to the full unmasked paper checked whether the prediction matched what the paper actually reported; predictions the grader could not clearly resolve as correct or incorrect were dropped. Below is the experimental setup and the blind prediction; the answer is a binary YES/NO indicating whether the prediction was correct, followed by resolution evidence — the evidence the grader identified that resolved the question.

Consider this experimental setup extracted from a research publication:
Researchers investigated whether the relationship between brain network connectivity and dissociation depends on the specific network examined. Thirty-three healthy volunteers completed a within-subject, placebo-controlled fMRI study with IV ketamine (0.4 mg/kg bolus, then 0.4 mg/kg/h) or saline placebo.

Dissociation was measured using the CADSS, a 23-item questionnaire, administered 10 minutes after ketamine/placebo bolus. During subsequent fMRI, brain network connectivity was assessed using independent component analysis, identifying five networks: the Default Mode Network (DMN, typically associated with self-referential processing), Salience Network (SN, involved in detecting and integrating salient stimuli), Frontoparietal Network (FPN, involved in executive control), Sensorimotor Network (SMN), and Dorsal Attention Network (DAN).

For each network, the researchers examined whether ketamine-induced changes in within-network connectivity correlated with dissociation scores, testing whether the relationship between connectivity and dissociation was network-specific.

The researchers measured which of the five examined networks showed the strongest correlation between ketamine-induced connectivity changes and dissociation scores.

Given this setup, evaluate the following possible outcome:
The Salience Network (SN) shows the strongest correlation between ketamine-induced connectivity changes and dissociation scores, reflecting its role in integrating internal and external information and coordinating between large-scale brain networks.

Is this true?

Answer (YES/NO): NO